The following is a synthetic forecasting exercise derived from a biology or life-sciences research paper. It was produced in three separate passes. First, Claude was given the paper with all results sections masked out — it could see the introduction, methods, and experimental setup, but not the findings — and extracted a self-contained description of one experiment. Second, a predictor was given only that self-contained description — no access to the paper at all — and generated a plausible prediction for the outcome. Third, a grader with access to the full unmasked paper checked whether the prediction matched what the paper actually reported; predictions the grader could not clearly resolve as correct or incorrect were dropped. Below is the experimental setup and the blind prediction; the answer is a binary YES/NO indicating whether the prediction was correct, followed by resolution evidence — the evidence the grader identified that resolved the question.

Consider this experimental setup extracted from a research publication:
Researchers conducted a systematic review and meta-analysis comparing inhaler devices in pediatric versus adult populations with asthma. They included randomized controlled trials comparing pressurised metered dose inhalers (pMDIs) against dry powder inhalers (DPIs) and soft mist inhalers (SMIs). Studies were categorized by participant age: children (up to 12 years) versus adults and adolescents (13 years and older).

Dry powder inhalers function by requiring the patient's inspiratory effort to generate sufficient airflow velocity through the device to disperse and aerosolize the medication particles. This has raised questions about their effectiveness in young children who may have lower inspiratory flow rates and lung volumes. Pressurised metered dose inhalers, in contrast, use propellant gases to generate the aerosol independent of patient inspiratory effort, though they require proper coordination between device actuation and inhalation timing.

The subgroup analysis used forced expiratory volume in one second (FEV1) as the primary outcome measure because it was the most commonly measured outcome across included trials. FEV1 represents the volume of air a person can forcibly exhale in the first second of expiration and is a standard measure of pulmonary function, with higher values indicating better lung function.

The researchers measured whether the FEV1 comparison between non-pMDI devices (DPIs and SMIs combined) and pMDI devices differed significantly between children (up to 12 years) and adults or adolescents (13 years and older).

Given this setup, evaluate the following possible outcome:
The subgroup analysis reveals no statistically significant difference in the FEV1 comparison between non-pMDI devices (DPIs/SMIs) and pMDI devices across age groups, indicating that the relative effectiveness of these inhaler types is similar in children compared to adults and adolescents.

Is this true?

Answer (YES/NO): YES